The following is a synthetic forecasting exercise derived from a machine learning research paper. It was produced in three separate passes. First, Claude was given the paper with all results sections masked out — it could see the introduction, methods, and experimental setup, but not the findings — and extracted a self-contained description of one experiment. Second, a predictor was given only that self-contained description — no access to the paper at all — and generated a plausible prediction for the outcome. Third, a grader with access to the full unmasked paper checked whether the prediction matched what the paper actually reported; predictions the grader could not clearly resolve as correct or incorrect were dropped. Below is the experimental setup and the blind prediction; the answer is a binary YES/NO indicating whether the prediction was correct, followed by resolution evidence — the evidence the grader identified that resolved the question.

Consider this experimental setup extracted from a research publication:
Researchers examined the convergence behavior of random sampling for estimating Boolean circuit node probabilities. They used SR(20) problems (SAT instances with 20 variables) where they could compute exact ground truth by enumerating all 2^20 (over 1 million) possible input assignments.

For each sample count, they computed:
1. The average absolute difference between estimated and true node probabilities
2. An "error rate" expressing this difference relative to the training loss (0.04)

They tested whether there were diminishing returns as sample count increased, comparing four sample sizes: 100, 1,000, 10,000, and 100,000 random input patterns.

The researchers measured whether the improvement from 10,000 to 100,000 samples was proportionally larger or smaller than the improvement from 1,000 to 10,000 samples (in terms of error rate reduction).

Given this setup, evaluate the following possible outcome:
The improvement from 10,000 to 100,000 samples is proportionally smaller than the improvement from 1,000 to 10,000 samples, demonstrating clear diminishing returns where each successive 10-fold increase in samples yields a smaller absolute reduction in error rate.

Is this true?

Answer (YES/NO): YES